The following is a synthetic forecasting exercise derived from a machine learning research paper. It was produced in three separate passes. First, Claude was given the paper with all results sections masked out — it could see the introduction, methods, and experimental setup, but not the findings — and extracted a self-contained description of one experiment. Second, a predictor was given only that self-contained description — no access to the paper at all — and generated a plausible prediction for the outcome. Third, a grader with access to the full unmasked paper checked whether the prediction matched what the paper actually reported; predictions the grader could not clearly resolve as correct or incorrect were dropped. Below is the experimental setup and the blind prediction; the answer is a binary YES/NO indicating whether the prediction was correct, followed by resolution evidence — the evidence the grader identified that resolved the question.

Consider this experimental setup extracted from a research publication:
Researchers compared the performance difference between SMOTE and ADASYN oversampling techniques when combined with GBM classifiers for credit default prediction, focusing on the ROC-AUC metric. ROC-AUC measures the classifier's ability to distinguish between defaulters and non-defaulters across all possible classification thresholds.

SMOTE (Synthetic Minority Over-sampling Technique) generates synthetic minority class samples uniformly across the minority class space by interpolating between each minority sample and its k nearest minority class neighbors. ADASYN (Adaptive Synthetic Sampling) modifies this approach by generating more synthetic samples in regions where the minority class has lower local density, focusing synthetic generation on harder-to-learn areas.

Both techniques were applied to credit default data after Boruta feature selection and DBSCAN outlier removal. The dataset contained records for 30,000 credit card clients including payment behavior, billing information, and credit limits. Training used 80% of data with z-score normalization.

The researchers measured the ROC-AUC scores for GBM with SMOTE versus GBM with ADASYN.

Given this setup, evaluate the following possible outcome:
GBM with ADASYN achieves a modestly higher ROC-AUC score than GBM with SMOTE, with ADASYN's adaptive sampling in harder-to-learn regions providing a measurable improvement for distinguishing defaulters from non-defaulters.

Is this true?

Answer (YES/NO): NO